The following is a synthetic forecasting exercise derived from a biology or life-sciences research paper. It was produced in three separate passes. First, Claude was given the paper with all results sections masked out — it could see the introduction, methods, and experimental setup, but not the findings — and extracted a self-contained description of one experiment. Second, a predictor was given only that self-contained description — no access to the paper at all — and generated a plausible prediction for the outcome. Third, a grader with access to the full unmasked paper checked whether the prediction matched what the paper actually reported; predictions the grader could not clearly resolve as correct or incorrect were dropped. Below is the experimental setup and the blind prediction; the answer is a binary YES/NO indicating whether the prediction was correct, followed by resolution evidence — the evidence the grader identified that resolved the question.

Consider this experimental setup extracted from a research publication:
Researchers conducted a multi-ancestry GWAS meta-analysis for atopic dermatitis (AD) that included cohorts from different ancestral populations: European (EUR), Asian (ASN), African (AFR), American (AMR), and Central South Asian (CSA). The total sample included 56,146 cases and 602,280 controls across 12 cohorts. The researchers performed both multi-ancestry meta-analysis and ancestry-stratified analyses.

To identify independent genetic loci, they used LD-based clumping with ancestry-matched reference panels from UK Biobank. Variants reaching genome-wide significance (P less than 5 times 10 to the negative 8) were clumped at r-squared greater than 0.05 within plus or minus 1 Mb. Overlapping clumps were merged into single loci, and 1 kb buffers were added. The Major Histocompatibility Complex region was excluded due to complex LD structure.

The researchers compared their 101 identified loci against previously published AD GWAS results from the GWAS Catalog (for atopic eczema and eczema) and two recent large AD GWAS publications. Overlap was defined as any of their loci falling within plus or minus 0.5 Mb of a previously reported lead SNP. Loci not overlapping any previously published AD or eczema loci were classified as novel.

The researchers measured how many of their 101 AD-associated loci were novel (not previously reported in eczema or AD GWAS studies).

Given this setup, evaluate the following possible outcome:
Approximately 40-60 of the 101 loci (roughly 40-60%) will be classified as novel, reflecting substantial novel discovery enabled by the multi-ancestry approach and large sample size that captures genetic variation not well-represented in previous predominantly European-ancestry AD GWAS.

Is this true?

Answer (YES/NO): NO